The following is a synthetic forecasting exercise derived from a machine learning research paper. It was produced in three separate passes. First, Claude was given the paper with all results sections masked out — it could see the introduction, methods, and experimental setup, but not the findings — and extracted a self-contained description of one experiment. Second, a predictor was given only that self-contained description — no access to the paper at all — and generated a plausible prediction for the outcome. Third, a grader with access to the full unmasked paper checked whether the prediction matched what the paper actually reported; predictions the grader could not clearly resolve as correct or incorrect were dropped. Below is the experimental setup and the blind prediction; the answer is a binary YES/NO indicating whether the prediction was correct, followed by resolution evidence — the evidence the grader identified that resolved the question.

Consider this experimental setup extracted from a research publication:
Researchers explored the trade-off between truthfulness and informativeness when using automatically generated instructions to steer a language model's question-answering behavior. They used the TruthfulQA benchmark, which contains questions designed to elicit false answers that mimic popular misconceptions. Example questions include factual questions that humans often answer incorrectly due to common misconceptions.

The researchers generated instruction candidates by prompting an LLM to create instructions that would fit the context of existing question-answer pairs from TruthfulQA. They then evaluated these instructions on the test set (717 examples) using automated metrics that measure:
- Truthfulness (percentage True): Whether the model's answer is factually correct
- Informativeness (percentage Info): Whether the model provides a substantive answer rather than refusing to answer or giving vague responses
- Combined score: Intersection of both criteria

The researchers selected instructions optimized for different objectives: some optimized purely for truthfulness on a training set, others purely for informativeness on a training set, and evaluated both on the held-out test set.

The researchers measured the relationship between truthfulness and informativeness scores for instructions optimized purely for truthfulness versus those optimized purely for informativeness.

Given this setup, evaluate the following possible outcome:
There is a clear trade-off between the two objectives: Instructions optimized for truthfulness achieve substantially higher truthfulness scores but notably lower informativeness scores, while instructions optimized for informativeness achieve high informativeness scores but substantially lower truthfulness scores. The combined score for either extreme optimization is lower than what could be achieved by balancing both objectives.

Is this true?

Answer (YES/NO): NO